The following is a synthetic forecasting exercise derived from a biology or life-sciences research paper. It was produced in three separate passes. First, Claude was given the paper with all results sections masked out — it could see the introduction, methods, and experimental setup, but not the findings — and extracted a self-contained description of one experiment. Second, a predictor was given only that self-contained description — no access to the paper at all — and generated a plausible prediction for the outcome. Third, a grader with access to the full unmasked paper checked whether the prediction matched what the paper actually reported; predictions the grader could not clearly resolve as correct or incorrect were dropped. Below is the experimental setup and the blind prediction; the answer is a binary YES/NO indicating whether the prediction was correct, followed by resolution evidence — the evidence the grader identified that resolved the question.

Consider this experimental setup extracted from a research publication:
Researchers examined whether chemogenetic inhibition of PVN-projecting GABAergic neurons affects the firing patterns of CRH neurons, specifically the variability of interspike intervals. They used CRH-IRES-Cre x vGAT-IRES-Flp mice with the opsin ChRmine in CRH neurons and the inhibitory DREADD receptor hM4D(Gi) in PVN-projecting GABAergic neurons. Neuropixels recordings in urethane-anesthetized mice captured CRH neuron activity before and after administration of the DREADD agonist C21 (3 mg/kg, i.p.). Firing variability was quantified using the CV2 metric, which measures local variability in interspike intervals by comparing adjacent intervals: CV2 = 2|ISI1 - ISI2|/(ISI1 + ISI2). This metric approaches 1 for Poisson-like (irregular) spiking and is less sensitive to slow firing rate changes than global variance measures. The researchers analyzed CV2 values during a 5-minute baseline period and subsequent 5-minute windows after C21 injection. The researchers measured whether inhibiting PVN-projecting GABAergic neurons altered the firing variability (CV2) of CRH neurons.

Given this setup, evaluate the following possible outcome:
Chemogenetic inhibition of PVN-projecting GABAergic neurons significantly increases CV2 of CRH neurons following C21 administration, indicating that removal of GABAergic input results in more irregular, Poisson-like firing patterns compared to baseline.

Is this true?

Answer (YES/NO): NO